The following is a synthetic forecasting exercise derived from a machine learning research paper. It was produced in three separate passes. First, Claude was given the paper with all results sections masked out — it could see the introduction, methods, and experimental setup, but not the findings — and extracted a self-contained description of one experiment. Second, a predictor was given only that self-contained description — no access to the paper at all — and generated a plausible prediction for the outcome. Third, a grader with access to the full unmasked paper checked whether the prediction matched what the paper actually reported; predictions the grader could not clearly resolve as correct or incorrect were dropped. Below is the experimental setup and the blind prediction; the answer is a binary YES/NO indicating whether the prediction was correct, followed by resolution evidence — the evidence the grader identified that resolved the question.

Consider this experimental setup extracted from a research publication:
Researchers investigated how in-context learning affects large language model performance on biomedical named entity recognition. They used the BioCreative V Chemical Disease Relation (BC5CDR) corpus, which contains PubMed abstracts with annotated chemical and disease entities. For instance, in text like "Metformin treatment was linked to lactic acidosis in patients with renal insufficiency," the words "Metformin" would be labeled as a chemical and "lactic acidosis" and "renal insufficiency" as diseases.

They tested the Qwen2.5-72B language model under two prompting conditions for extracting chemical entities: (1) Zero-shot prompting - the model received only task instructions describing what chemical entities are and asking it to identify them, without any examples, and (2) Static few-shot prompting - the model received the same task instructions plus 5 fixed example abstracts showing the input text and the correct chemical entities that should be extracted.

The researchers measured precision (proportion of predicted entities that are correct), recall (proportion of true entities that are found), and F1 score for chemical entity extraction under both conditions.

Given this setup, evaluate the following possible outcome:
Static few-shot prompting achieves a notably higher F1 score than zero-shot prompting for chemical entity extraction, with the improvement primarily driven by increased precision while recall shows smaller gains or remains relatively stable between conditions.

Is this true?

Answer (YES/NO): NO